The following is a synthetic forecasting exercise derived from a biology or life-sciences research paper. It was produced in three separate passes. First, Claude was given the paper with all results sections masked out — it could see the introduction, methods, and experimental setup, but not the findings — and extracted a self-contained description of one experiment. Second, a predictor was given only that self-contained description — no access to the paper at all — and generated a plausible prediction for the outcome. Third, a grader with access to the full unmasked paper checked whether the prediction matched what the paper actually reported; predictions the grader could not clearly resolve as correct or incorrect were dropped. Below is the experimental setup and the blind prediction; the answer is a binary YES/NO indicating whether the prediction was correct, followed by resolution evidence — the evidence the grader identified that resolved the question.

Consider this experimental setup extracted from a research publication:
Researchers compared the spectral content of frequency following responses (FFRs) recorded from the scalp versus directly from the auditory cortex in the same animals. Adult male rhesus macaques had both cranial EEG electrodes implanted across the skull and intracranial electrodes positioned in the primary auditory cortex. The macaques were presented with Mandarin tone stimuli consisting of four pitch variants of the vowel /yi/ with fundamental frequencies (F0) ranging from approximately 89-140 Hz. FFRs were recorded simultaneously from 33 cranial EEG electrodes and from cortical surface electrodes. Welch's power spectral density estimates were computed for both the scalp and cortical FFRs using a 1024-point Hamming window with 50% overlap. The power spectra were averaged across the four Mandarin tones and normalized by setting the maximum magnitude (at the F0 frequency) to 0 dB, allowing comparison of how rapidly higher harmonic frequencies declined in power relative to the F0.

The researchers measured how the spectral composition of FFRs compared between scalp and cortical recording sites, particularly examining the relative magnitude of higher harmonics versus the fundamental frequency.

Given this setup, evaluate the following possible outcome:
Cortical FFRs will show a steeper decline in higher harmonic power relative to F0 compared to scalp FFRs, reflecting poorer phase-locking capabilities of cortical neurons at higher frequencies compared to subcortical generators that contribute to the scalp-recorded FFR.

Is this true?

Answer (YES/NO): YES